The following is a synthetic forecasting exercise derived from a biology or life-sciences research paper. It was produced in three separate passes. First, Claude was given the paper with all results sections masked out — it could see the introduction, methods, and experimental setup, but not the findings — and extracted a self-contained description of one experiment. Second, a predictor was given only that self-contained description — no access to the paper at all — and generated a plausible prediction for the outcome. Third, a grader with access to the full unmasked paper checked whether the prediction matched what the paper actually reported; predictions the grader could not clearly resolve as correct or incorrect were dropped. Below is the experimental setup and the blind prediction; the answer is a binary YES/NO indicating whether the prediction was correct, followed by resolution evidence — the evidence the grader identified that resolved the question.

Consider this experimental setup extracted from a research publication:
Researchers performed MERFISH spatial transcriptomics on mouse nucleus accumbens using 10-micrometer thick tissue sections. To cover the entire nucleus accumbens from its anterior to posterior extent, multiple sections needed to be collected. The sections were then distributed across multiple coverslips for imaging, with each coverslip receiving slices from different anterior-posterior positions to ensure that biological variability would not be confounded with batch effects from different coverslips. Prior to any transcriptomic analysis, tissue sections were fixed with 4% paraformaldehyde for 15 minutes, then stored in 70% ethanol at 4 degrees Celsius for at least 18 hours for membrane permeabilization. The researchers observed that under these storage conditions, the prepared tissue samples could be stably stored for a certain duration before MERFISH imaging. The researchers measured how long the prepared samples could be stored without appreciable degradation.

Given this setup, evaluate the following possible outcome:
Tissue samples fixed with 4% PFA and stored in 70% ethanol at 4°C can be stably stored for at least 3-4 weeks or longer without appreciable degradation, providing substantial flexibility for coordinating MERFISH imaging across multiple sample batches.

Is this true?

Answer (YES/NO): NO